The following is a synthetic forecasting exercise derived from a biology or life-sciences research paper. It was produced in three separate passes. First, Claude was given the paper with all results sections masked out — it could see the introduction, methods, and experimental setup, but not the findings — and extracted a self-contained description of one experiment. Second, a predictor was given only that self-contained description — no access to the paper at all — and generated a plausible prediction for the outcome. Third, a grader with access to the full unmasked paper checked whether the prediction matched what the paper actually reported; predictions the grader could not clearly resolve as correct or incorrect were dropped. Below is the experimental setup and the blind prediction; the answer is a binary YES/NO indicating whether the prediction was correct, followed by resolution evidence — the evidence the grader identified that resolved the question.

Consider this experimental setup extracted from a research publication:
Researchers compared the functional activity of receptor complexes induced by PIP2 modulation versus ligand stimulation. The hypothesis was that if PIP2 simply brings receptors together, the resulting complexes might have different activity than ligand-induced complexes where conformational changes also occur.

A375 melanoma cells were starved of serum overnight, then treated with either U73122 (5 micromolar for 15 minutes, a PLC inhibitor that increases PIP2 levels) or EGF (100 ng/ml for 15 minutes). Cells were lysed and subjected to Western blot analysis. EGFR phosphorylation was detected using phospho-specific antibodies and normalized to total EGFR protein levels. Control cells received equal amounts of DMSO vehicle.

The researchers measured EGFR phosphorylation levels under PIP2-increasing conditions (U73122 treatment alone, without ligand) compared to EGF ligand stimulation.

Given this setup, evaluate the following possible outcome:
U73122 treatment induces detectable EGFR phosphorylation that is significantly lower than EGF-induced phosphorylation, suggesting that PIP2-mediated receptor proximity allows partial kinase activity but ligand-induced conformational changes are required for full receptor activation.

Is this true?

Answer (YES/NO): NO